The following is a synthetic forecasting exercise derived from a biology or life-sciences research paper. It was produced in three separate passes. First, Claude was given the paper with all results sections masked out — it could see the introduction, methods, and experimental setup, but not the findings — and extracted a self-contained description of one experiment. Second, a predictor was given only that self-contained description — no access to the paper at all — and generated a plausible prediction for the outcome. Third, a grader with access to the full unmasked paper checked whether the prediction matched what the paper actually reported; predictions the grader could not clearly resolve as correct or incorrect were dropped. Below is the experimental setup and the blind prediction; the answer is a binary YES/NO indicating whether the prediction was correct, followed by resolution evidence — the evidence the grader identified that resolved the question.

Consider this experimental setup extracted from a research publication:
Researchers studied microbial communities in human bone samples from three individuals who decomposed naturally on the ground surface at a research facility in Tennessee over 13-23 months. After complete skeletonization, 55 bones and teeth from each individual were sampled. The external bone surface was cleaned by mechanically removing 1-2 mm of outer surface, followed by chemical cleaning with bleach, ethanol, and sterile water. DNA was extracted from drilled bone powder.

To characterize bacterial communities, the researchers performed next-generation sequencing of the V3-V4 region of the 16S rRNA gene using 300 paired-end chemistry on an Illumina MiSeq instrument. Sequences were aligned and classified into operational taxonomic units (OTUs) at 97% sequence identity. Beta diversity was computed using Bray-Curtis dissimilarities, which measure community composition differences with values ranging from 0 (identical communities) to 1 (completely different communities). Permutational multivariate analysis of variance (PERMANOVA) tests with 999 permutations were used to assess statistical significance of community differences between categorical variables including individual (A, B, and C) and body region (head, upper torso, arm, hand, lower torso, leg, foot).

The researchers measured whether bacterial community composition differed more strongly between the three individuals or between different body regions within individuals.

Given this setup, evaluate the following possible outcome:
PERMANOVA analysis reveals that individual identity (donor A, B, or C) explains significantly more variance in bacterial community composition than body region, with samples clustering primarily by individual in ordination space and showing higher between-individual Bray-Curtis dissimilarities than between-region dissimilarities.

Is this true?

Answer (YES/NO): YES